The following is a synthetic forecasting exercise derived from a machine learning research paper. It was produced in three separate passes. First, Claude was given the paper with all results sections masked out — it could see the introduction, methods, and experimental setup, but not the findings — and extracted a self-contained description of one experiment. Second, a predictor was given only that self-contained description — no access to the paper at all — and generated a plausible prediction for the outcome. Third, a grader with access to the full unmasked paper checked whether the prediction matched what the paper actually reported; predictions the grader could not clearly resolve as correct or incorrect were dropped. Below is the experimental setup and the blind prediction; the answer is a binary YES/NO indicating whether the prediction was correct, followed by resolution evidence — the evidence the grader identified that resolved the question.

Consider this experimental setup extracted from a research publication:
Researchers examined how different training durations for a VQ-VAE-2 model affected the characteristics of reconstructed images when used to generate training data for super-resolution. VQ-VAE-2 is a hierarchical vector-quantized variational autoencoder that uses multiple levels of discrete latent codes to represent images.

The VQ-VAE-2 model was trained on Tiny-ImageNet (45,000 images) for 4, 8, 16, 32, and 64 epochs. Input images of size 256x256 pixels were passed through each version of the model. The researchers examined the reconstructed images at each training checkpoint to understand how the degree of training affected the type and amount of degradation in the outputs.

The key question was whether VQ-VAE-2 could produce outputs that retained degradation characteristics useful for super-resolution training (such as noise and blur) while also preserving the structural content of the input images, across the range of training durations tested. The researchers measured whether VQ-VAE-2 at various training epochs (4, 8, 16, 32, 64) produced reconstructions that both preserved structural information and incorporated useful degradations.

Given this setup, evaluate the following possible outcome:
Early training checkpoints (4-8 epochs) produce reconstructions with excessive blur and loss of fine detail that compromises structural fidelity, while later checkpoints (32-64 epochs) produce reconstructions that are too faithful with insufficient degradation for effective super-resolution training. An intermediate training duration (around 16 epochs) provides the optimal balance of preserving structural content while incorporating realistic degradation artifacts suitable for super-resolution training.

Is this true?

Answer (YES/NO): NO